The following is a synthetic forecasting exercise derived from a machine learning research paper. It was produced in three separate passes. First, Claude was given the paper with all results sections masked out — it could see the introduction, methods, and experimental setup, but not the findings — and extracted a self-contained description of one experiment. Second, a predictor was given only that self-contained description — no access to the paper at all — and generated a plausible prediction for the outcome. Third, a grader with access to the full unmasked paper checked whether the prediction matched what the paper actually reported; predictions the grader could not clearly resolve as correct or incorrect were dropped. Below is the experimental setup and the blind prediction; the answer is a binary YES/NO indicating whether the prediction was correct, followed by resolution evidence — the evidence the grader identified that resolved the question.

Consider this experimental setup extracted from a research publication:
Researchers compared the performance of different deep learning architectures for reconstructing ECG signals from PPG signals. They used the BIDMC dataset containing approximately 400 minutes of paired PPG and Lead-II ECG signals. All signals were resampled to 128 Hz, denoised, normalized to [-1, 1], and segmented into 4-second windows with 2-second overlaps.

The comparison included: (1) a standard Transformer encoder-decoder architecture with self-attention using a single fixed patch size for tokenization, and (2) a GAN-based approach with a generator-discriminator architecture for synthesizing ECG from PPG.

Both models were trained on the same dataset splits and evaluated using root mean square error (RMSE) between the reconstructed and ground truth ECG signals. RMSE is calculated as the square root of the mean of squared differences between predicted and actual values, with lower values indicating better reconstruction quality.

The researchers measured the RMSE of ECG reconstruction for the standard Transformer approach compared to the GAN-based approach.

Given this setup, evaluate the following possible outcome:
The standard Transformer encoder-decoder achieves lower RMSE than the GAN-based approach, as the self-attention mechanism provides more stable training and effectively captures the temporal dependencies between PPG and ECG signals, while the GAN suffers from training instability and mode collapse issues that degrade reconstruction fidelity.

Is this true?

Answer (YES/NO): NO